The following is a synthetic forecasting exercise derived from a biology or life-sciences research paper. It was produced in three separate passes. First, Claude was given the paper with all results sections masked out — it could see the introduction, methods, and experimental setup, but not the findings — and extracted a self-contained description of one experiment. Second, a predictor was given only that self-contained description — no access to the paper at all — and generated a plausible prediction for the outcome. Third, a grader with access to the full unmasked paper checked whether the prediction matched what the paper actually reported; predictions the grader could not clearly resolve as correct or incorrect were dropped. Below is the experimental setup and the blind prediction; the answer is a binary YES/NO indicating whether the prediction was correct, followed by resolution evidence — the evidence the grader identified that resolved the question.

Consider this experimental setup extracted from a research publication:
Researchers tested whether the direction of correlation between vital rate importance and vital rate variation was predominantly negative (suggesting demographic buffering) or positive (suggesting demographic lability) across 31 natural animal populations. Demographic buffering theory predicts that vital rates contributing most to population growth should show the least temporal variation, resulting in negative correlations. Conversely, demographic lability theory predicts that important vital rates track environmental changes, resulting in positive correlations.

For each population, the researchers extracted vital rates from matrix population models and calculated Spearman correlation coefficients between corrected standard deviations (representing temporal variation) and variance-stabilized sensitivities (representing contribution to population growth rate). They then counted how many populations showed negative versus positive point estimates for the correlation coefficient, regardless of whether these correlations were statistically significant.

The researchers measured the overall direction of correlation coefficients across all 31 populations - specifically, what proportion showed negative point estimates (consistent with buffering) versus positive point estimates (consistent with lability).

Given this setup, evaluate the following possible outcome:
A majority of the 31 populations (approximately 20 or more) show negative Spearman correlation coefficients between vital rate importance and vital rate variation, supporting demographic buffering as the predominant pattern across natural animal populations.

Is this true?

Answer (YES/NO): NO